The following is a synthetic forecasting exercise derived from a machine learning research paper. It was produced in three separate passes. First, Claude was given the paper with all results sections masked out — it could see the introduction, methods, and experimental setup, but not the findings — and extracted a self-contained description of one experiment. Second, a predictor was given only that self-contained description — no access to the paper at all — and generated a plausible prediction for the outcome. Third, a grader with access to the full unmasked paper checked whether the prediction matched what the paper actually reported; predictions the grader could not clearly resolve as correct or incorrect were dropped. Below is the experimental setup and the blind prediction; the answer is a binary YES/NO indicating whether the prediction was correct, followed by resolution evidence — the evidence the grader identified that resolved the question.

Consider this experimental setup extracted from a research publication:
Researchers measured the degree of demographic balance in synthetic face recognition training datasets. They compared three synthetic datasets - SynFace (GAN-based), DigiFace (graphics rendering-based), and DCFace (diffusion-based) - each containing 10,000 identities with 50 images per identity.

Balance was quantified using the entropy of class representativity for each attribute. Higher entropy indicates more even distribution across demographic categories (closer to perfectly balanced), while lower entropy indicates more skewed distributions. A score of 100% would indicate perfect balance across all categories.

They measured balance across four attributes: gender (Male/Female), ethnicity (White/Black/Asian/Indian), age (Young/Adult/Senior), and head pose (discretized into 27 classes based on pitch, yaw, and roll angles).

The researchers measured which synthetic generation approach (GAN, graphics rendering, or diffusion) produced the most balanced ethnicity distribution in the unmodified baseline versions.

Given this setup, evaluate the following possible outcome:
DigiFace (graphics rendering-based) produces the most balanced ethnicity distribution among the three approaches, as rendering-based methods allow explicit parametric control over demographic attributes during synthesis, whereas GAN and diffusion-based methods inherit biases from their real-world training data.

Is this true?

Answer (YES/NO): YES